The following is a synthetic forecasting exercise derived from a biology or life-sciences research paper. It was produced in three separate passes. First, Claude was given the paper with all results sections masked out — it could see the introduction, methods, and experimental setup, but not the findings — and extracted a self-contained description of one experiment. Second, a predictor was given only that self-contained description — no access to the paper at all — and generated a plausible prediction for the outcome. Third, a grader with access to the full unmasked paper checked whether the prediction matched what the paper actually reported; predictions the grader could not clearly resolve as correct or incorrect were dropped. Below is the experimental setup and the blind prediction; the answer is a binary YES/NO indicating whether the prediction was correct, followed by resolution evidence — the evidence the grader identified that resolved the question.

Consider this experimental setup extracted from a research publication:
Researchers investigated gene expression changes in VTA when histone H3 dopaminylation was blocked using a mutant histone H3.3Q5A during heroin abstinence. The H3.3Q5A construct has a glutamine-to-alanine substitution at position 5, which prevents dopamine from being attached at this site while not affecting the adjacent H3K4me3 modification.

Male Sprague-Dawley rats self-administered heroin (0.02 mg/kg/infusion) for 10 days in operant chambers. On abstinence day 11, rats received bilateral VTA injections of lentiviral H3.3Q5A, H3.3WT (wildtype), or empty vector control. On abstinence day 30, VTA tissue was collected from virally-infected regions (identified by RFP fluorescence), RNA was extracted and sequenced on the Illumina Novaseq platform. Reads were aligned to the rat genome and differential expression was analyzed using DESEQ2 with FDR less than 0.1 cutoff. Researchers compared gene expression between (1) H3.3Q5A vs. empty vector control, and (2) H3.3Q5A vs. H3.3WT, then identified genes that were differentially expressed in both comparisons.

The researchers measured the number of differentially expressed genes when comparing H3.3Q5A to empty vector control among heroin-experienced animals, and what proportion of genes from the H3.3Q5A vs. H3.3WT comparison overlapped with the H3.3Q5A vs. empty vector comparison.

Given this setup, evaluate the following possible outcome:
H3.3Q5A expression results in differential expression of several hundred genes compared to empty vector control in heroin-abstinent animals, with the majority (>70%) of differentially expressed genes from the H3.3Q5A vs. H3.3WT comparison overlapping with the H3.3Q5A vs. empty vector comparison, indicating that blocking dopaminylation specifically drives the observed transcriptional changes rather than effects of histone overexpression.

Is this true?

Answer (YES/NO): NO